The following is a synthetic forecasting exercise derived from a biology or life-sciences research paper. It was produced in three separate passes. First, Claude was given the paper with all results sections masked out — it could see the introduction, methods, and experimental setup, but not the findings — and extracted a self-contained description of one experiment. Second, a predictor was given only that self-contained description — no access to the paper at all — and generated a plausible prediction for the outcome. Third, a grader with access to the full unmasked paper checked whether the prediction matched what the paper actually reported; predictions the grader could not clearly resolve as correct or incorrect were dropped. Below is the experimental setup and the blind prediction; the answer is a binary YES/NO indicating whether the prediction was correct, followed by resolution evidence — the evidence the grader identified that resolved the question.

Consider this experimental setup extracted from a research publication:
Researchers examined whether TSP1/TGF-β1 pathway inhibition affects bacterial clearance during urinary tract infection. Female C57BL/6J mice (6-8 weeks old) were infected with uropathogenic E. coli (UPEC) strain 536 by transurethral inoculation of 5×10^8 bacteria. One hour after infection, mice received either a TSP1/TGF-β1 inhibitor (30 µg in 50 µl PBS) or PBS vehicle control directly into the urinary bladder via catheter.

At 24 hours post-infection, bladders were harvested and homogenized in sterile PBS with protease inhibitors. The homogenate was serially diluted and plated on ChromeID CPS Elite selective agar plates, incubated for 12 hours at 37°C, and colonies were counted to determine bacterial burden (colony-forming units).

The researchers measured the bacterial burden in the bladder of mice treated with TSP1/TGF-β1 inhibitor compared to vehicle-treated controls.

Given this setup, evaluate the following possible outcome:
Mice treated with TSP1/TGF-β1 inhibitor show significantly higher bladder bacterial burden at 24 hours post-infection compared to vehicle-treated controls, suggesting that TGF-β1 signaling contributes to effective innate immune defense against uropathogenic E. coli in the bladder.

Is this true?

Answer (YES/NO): YES